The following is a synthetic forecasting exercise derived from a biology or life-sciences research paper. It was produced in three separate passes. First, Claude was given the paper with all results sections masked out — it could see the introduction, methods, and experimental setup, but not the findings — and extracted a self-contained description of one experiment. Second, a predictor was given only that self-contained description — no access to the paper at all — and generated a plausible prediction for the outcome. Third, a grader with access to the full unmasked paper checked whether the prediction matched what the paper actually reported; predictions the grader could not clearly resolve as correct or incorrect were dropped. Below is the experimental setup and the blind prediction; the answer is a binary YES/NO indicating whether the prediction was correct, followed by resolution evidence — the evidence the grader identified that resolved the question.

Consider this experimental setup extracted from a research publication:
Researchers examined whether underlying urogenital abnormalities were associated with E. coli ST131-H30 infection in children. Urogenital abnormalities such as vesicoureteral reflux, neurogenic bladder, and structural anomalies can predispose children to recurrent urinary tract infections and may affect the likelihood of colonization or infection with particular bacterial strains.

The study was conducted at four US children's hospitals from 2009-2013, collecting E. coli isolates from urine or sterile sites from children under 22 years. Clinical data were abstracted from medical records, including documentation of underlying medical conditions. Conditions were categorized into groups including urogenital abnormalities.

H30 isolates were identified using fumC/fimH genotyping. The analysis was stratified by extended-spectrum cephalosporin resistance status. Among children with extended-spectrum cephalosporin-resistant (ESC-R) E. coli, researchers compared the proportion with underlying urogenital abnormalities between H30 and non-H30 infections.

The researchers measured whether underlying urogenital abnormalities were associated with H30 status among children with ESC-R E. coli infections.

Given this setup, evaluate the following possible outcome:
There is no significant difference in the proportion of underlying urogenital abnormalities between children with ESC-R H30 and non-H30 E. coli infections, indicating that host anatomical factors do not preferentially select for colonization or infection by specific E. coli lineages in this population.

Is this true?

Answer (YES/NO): YES